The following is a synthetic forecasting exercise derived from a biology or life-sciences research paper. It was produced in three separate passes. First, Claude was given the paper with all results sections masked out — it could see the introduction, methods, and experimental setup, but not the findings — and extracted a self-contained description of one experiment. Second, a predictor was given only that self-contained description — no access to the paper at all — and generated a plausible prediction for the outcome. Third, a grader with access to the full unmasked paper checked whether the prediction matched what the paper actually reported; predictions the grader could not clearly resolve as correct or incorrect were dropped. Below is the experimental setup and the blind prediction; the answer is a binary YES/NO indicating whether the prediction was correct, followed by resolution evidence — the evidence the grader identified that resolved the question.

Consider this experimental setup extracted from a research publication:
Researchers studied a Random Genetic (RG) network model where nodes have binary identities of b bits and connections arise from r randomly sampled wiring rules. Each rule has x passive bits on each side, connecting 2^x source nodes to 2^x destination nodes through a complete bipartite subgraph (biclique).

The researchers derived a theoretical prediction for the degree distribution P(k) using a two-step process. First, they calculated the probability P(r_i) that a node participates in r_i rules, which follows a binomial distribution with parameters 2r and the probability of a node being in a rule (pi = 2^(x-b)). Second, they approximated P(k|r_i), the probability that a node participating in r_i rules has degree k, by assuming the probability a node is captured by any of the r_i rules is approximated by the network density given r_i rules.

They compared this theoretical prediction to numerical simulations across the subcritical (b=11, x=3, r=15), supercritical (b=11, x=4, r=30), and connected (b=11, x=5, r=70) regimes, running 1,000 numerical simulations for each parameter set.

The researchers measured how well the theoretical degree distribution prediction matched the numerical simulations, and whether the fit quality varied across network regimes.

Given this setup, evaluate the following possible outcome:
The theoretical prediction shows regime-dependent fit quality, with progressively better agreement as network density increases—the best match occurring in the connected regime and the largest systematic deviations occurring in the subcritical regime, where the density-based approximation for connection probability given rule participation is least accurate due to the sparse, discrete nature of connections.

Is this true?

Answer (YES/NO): NO